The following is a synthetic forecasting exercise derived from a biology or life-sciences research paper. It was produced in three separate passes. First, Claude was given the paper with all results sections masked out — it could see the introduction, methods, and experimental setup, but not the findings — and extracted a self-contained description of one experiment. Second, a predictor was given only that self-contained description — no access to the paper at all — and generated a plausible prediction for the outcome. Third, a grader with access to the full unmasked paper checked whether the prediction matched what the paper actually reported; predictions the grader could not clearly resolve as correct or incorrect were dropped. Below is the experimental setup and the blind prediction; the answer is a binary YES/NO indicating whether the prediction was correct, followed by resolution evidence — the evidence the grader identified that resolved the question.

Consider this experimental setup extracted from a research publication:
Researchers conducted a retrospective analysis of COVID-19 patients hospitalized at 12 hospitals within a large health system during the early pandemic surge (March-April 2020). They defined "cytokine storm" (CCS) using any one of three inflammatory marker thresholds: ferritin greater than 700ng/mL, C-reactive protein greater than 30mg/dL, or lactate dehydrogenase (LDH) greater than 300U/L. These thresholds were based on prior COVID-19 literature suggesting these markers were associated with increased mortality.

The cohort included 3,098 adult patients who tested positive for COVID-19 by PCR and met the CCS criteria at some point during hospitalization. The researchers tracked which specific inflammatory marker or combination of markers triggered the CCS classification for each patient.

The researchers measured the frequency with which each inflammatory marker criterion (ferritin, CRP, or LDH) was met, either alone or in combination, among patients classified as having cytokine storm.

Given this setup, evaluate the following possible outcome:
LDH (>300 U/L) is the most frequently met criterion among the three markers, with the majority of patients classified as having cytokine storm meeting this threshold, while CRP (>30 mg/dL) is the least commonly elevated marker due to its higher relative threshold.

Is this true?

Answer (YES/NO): YES